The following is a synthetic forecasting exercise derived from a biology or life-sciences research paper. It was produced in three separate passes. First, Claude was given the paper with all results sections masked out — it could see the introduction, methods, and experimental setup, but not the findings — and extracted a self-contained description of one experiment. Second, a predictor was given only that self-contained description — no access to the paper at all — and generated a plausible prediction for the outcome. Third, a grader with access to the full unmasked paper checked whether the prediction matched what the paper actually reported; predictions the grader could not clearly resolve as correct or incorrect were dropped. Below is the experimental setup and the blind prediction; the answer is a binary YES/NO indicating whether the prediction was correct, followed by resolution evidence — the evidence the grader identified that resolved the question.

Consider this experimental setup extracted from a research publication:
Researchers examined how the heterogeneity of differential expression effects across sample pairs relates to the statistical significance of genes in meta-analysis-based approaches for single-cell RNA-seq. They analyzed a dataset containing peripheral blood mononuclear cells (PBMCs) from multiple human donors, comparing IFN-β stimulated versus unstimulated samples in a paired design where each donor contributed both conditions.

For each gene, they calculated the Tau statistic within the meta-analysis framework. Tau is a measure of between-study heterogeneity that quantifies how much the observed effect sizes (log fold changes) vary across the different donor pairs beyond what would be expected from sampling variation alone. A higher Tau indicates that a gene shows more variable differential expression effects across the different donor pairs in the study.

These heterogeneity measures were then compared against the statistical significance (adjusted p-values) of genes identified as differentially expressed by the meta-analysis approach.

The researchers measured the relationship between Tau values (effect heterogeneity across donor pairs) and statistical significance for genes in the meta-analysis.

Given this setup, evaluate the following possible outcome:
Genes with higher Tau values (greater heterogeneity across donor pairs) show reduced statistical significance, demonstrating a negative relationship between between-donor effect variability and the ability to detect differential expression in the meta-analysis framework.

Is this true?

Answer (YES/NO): YES